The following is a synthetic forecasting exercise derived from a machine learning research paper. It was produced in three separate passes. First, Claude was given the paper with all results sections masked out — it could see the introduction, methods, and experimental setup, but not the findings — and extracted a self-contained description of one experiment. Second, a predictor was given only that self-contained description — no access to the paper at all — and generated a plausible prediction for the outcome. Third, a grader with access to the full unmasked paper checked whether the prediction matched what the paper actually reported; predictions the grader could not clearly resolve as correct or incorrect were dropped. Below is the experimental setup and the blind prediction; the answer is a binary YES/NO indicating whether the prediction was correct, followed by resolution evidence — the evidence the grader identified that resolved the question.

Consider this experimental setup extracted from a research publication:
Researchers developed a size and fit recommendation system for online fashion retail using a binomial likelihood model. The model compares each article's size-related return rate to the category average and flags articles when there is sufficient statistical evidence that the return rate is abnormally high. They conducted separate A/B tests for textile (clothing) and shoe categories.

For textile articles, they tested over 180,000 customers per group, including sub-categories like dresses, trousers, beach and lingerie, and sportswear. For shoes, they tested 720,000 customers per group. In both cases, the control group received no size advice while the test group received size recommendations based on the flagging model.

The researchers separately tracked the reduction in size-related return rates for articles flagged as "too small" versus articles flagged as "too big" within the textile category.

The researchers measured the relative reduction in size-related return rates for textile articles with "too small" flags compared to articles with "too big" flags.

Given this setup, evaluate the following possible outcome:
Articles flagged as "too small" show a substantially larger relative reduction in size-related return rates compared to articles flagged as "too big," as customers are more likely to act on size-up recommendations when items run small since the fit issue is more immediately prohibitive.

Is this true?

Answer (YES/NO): NO